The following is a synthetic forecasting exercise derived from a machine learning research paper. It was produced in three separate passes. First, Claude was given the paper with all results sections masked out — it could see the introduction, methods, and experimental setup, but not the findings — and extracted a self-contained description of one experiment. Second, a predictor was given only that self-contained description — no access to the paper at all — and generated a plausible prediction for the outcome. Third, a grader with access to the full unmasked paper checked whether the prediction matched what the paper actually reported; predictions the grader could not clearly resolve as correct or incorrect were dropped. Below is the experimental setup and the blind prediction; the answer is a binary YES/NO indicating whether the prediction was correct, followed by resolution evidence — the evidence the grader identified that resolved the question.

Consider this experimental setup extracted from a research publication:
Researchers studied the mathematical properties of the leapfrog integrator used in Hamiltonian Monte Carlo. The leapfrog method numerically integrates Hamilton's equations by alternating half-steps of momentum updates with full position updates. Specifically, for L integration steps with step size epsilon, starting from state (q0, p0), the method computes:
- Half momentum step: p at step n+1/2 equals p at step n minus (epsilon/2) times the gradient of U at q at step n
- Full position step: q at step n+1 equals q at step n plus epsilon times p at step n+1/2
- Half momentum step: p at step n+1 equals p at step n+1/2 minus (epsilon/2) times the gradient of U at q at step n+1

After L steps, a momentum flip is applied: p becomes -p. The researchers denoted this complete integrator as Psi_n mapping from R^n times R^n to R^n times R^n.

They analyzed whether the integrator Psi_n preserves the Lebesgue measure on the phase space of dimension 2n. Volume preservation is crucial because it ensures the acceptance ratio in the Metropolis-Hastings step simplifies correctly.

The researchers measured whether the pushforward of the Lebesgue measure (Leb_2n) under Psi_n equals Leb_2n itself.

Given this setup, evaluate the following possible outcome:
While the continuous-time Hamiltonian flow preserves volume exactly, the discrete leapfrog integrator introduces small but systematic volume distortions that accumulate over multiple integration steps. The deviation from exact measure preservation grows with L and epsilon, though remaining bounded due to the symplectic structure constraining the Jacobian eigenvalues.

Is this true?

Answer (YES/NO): NO